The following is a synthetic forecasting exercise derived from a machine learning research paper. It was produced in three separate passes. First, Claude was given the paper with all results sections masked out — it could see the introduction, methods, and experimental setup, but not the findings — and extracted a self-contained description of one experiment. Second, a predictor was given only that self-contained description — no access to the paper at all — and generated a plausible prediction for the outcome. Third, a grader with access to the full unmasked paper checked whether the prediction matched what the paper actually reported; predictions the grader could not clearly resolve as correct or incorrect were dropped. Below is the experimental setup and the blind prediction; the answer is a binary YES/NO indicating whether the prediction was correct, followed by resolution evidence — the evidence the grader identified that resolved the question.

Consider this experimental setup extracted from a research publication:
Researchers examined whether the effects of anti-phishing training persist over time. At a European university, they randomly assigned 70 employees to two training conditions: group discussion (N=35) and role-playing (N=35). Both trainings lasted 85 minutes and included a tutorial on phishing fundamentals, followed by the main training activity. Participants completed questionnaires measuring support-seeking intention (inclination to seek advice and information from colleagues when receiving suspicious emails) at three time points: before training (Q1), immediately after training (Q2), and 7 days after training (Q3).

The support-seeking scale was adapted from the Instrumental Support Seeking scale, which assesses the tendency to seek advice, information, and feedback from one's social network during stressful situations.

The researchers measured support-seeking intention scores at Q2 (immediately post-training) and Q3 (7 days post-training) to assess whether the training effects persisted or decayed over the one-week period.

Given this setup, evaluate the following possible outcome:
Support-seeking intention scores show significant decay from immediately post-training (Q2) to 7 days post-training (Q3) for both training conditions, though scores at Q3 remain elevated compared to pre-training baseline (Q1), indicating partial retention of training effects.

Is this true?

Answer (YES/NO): NO